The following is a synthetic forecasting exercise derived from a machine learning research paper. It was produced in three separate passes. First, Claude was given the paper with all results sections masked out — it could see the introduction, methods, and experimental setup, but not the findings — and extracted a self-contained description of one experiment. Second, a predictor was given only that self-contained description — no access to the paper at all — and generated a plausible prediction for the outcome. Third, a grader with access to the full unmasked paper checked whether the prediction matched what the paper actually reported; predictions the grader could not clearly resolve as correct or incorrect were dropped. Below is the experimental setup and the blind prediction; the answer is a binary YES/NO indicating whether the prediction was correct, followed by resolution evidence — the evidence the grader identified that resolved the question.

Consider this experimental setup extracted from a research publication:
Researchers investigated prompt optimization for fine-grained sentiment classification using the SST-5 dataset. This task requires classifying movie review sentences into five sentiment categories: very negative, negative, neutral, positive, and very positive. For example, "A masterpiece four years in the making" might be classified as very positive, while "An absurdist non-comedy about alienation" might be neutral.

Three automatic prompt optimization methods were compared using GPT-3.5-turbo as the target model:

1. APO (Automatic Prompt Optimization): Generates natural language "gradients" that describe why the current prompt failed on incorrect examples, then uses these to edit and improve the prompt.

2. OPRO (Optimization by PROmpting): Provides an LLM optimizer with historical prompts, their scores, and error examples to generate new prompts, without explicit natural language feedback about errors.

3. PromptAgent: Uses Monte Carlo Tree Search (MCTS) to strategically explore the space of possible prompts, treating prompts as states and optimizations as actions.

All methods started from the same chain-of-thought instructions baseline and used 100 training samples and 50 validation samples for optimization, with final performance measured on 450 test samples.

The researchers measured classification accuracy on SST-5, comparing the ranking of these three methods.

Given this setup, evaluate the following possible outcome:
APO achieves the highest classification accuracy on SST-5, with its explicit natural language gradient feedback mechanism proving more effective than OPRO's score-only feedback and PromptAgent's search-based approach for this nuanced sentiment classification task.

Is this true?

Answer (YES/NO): NO